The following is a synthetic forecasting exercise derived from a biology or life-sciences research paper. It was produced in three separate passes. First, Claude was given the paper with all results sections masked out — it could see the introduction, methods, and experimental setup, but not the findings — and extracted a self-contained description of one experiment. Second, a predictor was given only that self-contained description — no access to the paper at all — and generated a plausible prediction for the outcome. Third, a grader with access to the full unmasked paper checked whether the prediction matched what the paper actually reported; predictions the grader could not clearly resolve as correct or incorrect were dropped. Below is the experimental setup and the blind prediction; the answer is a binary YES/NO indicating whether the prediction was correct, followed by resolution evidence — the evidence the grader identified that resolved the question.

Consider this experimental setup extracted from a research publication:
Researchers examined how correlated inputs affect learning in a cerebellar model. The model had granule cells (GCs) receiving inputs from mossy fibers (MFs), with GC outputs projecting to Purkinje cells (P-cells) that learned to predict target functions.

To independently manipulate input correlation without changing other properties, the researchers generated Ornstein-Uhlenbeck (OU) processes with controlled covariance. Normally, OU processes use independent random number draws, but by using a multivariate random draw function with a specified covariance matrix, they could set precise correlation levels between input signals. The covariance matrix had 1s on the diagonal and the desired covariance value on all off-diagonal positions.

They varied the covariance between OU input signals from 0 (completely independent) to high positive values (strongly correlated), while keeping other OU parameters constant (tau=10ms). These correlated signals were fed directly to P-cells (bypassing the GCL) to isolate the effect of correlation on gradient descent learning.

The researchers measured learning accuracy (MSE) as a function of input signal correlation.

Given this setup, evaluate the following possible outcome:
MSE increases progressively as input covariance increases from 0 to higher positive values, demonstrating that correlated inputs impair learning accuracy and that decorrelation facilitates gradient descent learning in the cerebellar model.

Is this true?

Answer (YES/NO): YES